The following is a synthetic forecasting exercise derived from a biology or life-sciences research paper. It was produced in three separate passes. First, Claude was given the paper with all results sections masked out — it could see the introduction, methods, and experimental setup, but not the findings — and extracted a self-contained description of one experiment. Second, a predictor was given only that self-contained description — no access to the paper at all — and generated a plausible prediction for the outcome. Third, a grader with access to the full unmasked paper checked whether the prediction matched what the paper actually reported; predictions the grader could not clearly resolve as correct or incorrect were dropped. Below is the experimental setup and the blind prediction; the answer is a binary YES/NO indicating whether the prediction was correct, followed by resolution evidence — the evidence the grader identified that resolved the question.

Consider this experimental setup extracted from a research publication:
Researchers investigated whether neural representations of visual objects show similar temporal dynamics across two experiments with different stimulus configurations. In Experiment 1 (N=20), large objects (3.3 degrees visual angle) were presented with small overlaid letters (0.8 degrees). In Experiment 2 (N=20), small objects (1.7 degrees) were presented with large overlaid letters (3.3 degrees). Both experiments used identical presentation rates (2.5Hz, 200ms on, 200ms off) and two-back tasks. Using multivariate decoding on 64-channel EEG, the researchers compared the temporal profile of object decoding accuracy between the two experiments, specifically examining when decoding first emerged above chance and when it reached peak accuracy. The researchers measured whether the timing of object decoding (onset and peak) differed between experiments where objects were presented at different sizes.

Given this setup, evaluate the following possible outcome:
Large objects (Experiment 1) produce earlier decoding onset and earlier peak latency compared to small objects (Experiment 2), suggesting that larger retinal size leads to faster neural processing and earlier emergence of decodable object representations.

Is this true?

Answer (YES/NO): NO